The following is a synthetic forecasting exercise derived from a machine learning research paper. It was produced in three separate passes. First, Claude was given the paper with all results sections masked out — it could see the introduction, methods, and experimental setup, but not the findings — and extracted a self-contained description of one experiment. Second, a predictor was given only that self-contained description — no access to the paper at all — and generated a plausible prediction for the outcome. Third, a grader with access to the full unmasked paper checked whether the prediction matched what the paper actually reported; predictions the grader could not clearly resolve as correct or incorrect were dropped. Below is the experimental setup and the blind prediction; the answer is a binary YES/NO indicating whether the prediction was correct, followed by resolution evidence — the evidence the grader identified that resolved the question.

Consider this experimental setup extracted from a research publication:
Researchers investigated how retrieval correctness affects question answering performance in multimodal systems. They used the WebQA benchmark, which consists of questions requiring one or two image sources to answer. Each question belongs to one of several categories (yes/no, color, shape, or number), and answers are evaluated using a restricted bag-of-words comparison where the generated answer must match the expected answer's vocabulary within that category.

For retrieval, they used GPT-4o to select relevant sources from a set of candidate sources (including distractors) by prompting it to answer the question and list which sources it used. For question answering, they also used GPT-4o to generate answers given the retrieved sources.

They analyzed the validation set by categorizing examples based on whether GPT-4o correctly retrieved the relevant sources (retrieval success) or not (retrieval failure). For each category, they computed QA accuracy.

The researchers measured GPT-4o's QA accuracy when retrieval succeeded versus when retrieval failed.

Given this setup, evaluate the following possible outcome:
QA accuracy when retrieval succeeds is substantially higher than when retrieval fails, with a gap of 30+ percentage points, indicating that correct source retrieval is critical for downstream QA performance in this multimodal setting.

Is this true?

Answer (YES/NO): YES